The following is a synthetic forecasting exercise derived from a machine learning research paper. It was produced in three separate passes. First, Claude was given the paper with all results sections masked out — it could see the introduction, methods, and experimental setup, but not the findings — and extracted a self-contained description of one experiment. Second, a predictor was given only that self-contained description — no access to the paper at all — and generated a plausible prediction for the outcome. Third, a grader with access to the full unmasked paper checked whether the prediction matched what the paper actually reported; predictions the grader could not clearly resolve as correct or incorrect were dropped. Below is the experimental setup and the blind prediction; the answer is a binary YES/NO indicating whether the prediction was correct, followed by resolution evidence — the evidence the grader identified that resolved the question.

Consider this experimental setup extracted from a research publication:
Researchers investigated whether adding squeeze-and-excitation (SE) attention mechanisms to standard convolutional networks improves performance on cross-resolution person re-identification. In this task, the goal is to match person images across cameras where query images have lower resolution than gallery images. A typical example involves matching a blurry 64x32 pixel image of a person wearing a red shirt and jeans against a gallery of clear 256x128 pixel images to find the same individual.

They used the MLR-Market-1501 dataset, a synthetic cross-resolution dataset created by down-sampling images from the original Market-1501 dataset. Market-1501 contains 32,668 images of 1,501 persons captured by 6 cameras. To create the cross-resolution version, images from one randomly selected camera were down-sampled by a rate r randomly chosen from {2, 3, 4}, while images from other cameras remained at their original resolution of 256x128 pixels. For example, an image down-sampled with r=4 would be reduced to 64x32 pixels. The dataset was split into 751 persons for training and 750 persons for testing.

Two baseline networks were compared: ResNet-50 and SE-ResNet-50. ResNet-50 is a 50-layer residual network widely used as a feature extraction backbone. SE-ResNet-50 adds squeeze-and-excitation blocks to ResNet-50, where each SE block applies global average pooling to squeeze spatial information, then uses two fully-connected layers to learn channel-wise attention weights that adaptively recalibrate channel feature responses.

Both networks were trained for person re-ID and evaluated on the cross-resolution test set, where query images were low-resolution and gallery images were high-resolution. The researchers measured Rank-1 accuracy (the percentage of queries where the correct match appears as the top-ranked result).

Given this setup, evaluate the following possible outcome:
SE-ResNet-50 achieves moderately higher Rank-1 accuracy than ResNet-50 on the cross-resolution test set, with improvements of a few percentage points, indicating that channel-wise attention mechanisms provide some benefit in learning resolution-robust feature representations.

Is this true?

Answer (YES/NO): NO